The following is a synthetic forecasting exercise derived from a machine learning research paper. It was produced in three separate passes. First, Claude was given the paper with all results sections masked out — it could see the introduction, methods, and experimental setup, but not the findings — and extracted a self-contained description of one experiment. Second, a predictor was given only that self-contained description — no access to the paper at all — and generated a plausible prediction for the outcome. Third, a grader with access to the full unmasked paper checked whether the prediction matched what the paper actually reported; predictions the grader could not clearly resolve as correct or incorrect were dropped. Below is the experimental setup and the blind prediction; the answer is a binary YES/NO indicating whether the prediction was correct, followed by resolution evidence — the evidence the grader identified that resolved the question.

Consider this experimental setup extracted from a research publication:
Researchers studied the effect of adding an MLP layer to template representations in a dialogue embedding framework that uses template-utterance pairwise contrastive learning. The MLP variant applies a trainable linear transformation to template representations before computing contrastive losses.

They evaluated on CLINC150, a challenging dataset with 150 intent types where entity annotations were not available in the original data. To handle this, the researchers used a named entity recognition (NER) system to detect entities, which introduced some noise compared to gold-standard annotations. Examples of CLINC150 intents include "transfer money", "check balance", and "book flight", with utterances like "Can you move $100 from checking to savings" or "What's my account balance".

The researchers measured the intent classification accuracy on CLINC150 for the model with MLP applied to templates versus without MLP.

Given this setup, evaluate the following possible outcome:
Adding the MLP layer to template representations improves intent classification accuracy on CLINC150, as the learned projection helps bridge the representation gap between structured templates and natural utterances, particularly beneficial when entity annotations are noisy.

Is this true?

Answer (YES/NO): YES